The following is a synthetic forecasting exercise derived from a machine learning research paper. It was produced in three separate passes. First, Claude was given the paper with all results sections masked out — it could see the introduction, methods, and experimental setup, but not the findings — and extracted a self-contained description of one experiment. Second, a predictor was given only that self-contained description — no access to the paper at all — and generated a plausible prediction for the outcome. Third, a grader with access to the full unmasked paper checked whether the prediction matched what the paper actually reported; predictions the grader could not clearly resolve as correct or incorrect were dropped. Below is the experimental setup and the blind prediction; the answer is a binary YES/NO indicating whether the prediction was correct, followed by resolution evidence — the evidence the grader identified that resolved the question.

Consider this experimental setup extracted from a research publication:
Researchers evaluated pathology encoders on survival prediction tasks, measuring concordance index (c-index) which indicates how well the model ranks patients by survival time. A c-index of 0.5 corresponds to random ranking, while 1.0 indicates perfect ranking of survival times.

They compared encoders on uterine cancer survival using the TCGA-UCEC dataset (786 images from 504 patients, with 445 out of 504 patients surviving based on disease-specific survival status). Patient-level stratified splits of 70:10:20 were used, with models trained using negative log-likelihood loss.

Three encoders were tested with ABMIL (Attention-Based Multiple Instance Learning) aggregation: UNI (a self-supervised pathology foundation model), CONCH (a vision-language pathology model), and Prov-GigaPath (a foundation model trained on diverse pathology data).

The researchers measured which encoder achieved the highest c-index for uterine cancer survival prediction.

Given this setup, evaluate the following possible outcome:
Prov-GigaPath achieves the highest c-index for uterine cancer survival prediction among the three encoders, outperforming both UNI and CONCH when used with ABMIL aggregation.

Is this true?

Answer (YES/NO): YES